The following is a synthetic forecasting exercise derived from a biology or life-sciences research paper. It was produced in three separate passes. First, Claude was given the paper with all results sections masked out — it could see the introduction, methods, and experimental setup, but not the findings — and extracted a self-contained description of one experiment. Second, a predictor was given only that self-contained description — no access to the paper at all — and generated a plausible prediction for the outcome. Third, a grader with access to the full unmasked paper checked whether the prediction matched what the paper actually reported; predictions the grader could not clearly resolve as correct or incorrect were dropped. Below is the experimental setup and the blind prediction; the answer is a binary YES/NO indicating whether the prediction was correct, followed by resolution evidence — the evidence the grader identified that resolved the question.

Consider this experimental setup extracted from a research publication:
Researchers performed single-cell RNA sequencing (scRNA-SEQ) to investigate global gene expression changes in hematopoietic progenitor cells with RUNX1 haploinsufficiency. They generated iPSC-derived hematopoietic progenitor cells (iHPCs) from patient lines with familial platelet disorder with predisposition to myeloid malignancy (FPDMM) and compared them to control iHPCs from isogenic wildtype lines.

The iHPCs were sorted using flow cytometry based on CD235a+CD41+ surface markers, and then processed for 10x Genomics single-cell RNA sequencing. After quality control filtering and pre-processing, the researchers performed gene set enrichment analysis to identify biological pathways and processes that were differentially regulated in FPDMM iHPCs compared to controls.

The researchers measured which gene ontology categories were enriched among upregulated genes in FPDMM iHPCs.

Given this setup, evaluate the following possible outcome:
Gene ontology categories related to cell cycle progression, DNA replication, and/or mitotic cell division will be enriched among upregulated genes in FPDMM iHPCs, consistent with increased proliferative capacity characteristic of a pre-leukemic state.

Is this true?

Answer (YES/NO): NO